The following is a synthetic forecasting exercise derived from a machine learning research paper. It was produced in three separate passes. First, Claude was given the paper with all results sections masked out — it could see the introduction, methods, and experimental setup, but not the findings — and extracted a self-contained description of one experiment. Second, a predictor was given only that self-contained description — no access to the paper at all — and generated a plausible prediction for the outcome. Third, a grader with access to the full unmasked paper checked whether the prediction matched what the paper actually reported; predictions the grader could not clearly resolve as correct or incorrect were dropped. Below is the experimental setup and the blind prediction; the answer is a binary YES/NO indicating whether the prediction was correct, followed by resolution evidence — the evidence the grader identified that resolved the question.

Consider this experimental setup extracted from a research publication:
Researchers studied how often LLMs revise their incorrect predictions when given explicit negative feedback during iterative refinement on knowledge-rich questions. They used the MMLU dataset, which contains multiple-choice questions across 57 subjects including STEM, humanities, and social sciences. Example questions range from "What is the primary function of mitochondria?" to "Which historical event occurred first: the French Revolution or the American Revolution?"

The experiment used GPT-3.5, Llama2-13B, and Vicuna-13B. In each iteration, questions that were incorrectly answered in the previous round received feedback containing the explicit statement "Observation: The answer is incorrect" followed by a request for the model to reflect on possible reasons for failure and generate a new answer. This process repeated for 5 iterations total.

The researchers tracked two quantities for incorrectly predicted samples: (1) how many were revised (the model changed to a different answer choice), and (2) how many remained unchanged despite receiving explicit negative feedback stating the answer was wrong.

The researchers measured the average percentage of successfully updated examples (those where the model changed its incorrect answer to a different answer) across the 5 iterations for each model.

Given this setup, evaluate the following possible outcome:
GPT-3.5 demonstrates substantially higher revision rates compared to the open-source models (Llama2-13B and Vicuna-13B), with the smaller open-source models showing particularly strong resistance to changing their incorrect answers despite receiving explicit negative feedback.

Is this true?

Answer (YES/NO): NO